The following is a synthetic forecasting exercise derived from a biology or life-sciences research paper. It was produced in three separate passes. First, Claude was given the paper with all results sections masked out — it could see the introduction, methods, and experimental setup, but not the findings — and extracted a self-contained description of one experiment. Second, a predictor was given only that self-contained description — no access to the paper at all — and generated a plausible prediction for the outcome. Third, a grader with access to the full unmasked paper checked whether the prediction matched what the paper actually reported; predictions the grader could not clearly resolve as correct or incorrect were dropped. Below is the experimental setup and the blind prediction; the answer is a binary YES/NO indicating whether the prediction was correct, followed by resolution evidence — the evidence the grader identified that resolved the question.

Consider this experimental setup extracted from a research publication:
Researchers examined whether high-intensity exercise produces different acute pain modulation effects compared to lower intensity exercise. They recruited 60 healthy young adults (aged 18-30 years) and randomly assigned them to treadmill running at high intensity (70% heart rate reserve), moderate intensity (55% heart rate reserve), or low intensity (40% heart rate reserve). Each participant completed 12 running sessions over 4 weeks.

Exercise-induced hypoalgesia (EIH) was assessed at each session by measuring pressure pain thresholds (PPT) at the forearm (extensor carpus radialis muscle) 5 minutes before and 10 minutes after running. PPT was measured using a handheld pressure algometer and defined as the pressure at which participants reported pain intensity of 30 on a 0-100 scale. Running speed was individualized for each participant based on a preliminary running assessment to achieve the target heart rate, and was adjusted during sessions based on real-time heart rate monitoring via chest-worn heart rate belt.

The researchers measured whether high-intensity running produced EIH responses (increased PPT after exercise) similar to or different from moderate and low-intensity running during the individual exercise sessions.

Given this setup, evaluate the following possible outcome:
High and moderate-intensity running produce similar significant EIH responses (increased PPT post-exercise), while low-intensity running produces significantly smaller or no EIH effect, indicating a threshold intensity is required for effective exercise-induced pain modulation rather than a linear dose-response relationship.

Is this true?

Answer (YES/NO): NO